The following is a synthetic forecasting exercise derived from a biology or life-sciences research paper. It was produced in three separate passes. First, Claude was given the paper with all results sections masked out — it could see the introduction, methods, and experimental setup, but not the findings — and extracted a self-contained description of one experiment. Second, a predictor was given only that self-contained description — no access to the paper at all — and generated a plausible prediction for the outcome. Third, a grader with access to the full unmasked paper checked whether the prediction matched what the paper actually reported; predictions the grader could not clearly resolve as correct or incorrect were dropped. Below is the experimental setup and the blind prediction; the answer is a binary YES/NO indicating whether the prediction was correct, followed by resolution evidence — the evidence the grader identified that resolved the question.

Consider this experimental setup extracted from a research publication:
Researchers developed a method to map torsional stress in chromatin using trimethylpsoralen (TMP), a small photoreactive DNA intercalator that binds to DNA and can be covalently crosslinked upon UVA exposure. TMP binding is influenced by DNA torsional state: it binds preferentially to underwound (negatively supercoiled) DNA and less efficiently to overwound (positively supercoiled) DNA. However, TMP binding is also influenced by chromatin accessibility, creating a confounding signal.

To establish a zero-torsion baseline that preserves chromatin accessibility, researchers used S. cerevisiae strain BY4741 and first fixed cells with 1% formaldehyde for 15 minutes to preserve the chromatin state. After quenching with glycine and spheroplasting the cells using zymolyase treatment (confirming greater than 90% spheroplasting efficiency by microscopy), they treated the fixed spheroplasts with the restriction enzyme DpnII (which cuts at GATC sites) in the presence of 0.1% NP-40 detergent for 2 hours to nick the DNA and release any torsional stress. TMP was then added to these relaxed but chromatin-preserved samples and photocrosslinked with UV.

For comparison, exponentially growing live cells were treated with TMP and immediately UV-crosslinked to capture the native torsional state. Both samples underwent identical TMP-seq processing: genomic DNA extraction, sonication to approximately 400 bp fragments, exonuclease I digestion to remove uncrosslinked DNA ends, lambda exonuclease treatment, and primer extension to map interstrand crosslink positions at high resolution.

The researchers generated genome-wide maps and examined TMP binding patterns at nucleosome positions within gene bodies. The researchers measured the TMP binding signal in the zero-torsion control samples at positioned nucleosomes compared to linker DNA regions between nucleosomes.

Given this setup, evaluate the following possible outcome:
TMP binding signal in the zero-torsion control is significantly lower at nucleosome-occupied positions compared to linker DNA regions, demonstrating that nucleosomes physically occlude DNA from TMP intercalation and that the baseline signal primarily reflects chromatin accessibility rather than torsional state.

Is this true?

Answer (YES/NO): YES